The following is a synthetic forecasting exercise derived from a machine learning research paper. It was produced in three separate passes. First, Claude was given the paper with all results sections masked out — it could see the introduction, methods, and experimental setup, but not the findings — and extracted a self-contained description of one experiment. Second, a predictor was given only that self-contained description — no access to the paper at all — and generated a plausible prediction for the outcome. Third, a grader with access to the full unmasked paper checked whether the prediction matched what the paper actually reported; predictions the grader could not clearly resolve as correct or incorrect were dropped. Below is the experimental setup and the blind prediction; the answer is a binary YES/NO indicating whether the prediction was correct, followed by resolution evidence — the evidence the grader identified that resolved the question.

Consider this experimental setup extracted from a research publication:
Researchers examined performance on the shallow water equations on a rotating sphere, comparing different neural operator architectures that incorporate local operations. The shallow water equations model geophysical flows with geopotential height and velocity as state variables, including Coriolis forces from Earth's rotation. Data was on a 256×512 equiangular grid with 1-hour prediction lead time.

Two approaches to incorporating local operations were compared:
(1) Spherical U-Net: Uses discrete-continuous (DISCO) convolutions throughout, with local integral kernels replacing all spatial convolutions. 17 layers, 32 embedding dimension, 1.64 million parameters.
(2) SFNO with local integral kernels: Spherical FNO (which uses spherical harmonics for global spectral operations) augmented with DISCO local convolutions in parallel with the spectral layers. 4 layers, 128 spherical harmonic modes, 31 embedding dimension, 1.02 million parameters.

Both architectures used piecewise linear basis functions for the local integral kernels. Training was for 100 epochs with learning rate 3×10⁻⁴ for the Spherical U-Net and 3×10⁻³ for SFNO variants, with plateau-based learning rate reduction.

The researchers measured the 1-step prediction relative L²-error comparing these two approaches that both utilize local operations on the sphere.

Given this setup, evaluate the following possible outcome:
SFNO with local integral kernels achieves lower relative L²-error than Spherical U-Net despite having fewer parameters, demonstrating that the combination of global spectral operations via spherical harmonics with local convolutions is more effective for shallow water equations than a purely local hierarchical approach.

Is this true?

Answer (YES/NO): YES